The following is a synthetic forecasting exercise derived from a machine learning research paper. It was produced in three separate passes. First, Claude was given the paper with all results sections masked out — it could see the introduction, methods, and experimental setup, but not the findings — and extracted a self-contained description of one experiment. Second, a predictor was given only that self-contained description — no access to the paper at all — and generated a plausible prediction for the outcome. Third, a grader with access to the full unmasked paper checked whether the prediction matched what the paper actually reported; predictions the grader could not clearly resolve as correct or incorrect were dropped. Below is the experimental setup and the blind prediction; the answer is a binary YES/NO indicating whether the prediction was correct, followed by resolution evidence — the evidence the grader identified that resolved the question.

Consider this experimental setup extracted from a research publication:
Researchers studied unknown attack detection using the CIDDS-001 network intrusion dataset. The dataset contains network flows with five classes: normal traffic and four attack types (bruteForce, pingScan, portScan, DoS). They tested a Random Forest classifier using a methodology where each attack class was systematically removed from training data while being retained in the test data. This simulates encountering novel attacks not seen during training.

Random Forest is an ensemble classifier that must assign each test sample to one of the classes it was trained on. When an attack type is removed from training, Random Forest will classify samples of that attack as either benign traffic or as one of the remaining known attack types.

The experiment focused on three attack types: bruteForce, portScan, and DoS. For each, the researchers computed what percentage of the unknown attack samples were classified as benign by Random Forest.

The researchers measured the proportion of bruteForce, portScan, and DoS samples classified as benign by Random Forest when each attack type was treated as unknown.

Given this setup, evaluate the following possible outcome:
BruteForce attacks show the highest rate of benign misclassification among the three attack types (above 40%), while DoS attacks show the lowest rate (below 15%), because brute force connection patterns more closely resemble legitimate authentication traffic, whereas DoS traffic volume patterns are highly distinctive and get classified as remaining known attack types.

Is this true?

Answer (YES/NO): NO